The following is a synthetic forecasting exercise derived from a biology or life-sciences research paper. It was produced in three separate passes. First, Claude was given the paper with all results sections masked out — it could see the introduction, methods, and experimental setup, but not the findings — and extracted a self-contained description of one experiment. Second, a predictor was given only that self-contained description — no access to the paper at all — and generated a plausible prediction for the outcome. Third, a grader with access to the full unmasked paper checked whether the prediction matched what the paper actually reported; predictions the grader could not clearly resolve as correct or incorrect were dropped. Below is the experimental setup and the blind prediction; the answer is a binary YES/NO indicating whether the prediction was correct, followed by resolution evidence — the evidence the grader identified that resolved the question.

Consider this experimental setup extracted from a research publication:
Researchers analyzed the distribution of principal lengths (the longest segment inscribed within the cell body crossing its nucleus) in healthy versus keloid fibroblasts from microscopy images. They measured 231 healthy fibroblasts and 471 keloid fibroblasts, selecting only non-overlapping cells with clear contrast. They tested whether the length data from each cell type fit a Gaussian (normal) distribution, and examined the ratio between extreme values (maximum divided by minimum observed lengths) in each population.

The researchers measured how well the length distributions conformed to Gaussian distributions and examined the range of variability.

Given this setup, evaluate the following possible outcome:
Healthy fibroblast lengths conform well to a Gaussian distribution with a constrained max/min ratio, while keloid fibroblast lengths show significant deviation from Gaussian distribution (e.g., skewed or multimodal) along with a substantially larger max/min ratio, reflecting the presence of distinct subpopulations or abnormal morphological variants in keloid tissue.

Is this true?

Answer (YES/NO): NO